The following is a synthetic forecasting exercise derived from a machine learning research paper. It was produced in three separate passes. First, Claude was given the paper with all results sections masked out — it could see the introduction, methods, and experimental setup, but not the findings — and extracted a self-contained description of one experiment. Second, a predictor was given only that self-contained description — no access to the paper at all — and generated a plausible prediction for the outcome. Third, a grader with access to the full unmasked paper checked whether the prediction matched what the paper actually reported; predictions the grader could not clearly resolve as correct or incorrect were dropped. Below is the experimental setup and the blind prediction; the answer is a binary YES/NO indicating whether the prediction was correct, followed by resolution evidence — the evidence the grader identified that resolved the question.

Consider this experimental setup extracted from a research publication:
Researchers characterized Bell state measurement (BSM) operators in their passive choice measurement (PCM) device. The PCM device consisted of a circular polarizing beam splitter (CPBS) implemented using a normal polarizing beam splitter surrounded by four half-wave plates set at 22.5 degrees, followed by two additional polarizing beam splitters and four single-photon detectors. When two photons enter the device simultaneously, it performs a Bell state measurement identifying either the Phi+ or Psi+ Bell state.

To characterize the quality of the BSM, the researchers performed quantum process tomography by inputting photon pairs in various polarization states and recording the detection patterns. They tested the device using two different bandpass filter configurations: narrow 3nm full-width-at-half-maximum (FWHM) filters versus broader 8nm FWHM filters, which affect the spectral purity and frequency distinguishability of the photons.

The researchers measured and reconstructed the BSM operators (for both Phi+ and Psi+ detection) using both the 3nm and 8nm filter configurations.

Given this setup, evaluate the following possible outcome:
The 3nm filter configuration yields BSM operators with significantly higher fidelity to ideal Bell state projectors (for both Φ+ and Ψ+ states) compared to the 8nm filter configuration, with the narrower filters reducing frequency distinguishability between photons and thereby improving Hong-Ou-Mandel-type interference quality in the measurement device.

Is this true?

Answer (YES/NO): NO